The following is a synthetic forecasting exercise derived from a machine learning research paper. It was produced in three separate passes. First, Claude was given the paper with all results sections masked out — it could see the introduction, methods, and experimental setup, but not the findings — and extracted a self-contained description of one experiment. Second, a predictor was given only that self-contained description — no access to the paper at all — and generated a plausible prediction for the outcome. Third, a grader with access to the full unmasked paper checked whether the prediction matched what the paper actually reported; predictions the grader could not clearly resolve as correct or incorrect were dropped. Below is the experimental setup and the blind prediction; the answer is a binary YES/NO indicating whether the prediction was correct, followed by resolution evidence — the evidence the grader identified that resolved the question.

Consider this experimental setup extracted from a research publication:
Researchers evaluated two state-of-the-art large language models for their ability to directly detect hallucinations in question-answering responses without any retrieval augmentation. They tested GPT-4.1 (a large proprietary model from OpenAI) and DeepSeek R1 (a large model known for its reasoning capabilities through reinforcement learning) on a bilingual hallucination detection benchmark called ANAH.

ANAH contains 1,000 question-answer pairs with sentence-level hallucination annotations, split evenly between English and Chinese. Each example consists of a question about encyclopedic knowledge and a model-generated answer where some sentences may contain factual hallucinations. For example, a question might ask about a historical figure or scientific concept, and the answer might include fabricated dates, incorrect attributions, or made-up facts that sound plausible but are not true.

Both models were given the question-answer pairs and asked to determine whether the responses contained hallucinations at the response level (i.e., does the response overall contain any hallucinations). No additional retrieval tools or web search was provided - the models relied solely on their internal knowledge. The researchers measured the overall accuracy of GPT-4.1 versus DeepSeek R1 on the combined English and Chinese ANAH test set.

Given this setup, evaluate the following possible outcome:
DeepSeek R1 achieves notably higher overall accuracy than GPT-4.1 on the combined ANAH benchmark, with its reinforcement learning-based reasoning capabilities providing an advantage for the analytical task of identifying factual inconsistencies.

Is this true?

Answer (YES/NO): NO